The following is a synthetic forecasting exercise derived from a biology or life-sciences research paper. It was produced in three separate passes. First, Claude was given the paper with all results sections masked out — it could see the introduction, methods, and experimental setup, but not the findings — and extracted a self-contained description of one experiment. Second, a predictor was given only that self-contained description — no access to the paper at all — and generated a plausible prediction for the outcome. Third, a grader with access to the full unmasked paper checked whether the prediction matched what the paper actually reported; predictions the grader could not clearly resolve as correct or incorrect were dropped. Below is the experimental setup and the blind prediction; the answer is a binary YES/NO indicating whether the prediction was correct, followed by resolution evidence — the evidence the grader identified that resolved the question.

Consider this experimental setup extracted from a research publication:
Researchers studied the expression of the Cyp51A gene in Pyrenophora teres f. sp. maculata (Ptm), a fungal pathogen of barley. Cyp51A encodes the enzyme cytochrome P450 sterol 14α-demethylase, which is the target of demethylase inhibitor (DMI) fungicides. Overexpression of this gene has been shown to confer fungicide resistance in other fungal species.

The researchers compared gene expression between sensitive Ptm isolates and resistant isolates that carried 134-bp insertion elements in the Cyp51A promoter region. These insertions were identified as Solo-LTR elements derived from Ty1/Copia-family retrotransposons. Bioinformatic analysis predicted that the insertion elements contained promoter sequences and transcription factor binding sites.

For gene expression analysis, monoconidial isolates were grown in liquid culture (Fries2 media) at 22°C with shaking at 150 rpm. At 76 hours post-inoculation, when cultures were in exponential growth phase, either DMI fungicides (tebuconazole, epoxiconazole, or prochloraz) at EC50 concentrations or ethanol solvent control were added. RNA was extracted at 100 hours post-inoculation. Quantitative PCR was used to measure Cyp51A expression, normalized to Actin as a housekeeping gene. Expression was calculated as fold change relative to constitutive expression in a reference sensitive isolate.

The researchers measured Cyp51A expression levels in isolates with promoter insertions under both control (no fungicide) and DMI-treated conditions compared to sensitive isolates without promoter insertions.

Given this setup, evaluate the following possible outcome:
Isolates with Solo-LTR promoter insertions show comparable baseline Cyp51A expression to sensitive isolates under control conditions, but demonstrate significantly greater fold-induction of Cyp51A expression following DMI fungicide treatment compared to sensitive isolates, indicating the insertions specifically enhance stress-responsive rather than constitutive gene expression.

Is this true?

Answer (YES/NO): NO